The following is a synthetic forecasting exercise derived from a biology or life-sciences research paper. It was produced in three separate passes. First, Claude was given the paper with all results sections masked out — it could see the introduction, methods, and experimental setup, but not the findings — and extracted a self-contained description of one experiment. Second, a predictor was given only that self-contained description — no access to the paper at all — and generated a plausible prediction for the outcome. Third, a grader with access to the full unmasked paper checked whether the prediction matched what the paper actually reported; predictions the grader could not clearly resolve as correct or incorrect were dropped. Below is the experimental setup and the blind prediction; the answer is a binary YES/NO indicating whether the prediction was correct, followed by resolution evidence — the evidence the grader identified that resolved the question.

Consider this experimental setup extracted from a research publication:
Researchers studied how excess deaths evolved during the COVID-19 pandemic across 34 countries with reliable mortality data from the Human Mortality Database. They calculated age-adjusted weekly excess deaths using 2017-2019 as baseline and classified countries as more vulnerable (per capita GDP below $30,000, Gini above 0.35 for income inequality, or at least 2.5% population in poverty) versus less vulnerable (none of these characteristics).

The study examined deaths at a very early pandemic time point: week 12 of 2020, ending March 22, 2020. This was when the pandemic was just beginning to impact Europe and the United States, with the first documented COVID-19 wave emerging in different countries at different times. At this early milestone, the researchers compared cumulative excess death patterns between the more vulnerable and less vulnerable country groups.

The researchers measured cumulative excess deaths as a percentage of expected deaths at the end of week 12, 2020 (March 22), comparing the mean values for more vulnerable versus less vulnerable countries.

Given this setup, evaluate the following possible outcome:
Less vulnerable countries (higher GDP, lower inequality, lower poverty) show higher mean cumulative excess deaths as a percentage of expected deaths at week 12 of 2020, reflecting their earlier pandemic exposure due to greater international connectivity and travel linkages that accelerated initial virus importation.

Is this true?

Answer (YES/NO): NO